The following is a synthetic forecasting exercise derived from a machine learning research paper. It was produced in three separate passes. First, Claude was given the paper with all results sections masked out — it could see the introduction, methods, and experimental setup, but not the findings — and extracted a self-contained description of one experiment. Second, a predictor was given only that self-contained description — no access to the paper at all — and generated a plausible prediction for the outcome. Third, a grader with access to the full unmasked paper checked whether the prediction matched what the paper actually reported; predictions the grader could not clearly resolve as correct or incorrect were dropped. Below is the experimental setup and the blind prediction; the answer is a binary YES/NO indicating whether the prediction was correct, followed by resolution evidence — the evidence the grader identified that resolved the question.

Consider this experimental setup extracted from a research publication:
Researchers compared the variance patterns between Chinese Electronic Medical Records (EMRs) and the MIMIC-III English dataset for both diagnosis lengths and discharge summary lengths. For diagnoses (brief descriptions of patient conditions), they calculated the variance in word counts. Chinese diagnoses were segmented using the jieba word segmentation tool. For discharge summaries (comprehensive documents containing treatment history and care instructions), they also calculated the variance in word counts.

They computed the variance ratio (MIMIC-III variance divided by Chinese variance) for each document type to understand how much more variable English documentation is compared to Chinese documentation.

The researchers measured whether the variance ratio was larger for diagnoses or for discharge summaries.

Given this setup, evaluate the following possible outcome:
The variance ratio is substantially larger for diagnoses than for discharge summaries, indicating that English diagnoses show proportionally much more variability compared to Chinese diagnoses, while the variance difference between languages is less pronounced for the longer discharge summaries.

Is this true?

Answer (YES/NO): YES